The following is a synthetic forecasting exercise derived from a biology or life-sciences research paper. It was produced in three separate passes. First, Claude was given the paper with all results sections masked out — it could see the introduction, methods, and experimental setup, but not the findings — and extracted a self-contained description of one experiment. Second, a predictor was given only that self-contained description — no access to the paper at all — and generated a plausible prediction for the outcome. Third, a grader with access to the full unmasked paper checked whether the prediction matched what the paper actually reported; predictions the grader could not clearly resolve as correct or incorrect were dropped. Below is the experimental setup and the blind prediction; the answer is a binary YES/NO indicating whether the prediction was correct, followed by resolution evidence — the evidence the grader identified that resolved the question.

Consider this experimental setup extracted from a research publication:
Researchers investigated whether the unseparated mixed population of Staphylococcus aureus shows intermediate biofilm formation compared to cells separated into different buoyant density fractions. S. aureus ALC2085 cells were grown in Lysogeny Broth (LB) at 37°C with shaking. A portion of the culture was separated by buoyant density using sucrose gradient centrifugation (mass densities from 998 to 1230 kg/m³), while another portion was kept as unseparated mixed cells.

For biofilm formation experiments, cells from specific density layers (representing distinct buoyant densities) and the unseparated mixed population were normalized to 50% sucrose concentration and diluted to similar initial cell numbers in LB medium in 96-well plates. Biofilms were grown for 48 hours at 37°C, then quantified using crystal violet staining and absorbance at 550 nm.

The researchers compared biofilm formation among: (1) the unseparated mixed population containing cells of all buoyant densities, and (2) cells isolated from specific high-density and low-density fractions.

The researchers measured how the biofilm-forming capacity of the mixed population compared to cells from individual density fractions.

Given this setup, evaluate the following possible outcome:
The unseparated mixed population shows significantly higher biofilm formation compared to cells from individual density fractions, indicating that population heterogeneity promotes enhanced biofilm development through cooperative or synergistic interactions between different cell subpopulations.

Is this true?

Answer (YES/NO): NO